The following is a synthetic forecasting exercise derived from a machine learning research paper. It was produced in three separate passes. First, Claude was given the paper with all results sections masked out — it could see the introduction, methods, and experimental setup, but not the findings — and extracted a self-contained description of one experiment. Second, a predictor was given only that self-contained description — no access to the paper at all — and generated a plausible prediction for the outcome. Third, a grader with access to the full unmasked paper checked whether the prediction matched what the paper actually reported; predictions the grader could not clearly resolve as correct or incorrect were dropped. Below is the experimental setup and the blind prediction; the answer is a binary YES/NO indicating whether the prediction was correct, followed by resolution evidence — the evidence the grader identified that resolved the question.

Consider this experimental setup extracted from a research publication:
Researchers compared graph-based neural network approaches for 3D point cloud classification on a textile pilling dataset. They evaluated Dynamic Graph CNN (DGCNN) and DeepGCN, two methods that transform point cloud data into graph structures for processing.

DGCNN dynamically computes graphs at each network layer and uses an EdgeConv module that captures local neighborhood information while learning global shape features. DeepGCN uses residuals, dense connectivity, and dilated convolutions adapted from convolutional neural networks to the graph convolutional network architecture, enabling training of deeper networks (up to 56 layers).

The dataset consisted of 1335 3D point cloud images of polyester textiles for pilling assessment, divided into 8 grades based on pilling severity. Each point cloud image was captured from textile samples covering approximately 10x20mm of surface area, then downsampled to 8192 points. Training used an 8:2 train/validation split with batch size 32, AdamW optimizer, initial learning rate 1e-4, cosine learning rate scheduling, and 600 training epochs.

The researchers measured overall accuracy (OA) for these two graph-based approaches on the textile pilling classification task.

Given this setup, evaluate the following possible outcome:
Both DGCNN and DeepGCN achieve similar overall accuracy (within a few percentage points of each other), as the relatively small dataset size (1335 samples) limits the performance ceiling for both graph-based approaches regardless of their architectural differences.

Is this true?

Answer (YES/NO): NO